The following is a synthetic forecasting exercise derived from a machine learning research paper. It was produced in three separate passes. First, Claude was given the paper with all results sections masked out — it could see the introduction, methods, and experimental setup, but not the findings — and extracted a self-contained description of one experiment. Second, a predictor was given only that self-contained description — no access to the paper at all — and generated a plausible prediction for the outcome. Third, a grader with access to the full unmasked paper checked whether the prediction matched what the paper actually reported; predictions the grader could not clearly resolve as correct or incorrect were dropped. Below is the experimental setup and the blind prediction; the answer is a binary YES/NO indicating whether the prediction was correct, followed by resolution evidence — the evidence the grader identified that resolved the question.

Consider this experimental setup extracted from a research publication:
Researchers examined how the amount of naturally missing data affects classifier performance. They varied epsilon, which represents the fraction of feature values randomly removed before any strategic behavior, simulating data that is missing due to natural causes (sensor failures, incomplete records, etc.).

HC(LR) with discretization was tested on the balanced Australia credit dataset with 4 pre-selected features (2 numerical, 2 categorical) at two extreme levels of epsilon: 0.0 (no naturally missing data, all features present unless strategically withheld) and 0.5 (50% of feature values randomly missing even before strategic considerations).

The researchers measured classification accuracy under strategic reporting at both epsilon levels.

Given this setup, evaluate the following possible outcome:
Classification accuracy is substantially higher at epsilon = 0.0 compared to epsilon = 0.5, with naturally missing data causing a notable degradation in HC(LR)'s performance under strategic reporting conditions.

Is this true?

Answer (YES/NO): YES